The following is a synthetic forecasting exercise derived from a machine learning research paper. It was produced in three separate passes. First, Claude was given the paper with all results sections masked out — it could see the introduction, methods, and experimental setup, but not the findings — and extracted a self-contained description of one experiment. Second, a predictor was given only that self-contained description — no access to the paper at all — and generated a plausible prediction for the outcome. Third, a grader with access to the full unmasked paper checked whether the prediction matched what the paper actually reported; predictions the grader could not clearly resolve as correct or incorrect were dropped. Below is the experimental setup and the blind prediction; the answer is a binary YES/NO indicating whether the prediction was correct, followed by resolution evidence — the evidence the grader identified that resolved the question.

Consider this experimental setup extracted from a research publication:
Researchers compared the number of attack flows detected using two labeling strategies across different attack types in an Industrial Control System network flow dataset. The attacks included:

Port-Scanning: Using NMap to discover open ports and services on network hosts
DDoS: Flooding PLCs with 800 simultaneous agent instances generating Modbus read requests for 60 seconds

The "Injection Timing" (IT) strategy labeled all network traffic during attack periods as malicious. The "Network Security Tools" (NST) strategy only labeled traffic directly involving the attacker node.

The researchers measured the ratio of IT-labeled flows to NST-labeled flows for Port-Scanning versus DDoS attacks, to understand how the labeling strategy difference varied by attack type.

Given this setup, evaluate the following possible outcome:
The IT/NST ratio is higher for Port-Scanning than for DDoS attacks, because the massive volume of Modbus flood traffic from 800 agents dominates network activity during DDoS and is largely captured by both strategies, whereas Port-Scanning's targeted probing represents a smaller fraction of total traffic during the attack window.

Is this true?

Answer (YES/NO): NO